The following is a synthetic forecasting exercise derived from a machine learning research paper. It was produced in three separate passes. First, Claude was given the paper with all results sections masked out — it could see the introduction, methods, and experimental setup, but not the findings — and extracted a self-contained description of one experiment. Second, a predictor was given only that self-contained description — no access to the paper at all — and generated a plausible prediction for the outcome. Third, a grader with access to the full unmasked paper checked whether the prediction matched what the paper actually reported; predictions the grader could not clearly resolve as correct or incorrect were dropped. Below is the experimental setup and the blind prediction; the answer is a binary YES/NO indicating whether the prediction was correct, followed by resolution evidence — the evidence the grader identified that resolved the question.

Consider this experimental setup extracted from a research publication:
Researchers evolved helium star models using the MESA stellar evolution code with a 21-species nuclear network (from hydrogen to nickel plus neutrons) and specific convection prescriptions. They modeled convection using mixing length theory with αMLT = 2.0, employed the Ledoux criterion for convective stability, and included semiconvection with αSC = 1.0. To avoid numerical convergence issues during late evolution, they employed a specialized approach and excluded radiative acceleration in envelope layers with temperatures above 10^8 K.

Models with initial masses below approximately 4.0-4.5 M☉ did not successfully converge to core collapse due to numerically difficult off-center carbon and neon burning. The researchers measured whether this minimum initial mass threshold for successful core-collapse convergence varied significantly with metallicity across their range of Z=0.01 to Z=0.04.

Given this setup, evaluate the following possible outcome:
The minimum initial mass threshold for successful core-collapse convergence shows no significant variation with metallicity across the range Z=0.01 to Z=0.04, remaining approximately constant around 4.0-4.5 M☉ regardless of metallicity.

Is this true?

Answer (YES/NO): NO